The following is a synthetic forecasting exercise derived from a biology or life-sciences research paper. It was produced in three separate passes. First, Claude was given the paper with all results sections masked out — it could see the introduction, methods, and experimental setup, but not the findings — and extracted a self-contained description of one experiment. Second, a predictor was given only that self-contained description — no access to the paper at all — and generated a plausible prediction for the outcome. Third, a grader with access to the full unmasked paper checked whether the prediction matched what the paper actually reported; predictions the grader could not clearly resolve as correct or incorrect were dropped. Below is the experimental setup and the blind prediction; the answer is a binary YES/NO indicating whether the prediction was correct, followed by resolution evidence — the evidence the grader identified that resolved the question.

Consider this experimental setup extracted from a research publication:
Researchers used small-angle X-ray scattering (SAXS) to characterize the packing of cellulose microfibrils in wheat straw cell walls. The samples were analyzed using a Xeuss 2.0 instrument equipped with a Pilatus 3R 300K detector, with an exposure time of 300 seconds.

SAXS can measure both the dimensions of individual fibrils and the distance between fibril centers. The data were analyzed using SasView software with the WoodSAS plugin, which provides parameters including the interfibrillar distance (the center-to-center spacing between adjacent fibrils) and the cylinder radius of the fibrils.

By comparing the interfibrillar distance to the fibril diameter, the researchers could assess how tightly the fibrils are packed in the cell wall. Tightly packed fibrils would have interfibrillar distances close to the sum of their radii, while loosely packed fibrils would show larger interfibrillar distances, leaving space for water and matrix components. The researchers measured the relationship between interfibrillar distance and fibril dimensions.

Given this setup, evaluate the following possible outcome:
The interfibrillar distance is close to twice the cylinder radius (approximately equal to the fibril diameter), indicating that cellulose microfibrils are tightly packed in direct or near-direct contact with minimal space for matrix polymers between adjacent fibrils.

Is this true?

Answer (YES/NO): NO